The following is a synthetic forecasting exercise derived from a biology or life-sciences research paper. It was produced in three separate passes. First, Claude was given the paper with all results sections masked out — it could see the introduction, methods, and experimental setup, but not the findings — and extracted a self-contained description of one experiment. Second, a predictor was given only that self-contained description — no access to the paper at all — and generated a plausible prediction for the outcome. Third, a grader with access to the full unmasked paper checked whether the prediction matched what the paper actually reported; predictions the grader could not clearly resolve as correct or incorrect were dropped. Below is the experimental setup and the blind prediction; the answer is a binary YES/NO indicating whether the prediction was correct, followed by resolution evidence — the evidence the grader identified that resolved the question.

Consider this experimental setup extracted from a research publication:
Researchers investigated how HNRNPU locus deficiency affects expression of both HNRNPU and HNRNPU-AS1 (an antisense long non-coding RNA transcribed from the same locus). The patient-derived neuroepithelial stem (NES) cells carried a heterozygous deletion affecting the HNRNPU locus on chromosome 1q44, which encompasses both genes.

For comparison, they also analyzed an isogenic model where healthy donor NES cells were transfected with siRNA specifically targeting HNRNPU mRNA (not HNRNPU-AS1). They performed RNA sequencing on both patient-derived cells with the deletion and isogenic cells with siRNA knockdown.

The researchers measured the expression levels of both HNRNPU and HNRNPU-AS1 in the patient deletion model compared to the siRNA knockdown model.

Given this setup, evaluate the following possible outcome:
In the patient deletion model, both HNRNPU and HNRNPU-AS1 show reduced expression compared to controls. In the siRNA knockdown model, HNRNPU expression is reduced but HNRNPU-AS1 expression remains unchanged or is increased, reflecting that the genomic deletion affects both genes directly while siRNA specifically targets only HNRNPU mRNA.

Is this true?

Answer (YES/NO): NO